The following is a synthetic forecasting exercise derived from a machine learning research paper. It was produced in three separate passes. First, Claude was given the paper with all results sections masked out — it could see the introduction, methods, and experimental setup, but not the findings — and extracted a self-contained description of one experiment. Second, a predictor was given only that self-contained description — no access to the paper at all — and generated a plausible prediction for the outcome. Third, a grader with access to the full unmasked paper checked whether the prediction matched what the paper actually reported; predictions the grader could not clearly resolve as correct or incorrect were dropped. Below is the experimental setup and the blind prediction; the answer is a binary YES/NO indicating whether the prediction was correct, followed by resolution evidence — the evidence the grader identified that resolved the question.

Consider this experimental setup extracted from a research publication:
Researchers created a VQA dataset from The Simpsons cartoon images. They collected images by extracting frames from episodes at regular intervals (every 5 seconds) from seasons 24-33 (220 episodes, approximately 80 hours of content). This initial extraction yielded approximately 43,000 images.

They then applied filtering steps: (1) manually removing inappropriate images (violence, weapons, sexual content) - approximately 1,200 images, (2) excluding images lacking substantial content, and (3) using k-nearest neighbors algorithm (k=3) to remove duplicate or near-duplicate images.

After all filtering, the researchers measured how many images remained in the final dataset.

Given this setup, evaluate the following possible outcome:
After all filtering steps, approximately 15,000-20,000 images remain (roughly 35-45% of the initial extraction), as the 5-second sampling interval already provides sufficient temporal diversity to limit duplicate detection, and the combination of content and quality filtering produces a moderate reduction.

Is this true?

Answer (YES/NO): NO